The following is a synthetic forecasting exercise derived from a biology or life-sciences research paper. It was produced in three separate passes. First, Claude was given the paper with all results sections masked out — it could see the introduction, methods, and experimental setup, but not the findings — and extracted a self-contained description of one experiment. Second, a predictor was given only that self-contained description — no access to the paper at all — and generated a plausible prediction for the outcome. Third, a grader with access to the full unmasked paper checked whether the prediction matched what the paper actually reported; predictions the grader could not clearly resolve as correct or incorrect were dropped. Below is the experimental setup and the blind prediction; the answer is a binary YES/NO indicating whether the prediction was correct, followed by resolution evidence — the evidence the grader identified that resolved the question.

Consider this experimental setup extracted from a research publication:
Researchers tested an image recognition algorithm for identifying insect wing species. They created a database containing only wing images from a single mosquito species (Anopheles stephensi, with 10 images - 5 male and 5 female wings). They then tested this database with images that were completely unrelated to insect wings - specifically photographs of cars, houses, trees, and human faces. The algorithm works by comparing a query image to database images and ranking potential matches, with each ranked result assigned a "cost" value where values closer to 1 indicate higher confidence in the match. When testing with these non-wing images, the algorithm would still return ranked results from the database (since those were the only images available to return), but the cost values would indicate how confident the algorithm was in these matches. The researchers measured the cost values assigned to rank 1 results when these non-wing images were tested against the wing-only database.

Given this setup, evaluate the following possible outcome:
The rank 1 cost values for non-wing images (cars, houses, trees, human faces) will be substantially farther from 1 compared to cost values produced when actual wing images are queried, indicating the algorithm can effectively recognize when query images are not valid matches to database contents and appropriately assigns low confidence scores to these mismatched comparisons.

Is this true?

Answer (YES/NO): YES